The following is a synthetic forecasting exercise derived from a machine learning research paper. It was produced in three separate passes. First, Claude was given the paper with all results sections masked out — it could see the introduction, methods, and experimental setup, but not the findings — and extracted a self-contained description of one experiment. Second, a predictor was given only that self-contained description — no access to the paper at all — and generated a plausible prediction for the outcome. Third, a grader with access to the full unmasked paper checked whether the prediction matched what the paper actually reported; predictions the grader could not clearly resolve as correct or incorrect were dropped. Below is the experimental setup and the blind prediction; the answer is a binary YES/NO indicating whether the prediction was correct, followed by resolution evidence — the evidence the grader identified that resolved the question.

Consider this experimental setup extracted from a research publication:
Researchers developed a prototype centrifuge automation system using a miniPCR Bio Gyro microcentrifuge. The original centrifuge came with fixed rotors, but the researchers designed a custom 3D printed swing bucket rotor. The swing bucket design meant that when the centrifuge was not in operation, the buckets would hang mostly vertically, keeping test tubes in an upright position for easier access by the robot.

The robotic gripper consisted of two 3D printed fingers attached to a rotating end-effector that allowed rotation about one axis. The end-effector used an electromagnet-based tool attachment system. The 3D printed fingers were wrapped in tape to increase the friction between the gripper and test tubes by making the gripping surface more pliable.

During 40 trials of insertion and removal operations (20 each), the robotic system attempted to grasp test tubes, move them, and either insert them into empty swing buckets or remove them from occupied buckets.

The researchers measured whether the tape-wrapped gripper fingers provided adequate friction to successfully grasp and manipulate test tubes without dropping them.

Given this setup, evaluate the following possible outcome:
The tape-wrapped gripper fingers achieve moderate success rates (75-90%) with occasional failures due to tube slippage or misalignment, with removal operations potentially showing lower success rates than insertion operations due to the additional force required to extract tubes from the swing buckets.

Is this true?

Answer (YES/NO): NO